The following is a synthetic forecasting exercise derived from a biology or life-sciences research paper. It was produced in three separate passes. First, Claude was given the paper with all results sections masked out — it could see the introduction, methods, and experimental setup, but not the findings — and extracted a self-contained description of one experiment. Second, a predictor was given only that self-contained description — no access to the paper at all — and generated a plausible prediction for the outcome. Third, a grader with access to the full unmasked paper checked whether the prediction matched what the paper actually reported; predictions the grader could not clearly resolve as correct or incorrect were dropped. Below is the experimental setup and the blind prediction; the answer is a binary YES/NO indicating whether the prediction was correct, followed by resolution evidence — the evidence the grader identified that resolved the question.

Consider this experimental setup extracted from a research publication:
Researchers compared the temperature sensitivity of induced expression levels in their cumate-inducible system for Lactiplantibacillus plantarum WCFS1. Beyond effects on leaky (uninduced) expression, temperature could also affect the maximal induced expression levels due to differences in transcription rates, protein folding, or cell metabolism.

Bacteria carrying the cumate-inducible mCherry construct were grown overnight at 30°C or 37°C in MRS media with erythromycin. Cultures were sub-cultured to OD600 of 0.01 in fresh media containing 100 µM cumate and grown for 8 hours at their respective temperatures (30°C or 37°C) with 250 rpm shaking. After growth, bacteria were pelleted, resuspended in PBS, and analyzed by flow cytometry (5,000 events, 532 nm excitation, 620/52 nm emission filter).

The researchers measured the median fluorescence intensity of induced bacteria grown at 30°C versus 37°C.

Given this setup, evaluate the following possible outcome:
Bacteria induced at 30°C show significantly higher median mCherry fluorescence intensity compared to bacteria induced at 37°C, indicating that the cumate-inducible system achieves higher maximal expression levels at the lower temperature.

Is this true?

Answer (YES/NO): NO